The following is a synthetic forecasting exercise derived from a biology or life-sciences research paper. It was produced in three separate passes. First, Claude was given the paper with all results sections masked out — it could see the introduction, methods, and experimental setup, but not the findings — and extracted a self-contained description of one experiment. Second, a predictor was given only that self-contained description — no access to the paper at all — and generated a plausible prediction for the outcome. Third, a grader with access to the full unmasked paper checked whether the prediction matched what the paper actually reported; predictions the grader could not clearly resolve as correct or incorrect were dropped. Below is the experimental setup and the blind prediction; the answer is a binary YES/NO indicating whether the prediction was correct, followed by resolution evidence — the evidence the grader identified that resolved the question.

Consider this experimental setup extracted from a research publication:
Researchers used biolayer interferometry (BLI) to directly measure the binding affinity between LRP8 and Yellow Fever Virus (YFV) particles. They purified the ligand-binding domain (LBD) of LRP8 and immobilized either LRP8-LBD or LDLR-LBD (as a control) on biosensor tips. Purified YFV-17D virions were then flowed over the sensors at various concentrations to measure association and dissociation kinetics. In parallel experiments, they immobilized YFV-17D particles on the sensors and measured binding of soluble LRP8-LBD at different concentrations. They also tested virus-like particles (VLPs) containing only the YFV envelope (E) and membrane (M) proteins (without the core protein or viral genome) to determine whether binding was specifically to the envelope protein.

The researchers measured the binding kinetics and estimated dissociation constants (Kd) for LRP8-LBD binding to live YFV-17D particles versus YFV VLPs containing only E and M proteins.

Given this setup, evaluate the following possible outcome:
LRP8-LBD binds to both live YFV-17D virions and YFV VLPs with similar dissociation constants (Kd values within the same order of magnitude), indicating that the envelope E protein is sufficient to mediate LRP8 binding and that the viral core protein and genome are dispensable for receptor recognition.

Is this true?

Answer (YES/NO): YES